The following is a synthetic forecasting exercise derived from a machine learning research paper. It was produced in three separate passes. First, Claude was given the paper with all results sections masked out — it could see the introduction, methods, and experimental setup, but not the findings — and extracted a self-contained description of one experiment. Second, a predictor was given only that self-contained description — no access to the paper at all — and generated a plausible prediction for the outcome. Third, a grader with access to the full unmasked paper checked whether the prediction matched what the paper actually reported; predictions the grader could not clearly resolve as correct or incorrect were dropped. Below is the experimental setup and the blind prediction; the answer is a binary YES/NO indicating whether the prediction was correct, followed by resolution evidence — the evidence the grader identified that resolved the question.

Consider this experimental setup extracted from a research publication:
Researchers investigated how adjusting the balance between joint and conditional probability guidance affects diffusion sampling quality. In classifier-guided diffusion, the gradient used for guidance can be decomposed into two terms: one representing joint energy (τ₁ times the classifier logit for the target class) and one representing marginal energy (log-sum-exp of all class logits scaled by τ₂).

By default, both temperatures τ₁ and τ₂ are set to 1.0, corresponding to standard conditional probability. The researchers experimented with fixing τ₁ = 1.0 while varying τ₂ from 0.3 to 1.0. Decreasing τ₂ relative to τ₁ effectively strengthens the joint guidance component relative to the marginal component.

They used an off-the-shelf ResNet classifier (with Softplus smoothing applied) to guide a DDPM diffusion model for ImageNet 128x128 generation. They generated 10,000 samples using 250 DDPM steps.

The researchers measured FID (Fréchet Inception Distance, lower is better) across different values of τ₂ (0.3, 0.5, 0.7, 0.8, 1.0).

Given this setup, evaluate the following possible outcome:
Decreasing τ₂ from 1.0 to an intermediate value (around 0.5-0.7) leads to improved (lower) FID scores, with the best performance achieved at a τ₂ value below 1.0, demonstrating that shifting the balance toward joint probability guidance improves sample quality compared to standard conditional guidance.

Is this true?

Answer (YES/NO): YES